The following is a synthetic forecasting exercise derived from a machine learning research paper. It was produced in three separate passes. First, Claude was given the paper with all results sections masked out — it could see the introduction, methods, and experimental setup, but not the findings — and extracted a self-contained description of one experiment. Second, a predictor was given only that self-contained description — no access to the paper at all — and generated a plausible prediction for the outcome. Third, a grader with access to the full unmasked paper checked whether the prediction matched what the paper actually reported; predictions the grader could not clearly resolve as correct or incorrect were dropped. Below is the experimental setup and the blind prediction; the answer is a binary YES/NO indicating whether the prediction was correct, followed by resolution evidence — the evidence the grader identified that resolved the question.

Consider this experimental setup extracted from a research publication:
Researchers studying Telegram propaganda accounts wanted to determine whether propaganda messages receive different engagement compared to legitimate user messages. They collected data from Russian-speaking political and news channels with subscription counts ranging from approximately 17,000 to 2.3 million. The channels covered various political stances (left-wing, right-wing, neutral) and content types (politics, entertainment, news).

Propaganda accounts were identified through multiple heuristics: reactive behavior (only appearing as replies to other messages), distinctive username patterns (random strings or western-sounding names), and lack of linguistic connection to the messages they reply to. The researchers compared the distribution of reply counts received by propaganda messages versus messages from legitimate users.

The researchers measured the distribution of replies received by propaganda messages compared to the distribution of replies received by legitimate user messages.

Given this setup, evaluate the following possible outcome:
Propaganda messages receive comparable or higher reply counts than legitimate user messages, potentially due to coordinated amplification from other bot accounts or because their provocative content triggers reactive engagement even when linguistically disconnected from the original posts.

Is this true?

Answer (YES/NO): YES